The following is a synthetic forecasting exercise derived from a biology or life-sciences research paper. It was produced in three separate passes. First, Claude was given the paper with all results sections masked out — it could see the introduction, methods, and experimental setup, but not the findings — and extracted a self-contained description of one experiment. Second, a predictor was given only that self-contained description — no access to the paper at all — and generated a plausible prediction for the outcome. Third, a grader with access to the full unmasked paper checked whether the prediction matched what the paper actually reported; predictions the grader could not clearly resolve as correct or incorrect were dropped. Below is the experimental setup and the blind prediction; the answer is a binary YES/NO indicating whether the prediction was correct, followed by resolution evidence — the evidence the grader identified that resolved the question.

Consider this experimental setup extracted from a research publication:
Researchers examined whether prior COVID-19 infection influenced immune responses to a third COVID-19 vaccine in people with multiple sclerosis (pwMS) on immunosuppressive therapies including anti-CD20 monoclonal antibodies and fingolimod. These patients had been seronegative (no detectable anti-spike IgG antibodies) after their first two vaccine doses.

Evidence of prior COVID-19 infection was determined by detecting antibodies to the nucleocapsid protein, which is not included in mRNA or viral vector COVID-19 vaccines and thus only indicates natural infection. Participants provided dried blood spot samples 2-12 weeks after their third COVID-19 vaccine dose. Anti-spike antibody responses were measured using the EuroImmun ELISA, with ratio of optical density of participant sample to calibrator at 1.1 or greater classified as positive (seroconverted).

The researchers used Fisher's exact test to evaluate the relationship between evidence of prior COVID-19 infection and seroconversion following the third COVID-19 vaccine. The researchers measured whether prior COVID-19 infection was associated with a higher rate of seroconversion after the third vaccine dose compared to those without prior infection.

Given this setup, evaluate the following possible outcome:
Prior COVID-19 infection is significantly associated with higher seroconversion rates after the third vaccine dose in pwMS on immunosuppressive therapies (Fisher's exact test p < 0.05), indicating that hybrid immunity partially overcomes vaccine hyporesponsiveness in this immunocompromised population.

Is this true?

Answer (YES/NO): NO